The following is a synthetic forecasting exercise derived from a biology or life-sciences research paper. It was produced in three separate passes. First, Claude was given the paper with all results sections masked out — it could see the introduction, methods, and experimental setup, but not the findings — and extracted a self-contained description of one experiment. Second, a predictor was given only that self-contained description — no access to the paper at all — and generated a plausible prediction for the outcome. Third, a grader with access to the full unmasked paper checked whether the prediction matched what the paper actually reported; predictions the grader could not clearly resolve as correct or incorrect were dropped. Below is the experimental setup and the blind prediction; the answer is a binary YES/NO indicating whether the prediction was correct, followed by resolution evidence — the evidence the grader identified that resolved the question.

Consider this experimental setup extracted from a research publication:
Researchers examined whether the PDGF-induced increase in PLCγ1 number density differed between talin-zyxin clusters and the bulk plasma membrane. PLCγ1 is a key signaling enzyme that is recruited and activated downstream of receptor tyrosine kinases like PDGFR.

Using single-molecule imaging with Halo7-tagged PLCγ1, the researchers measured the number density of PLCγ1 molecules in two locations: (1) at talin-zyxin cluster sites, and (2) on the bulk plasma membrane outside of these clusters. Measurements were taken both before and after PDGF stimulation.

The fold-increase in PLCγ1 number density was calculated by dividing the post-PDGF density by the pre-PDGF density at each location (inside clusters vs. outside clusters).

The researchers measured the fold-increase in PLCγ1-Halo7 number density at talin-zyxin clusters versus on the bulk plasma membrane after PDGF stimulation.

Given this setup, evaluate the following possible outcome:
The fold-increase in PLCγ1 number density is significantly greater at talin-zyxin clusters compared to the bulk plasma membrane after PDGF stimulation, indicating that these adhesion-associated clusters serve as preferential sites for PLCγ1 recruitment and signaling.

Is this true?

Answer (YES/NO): YES